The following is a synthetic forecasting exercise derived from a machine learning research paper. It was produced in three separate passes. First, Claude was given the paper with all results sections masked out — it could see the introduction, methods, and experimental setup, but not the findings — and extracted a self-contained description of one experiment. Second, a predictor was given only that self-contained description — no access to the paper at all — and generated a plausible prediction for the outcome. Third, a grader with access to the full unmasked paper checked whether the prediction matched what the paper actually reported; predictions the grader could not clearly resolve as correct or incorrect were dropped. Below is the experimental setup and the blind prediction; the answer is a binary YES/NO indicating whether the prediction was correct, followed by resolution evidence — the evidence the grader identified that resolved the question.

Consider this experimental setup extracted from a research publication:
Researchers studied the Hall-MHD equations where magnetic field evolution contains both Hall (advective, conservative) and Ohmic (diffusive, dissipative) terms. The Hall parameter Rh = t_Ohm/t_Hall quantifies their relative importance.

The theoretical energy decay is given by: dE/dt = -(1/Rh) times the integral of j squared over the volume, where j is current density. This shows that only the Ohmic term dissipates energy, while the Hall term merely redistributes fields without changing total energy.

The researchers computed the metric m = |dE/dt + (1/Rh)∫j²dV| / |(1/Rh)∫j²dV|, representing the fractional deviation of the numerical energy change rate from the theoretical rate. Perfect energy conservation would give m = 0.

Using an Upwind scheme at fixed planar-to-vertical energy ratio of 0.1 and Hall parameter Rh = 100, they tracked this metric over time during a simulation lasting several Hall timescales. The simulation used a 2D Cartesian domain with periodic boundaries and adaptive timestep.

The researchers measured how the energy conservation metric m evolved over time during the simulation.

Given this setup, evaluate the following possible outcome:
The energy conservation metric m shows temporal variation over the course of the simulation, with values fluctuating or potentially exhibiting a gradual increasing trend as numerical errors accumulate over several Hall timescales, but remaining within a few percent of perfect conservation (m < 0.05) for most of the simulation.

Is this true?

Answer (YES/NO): YES